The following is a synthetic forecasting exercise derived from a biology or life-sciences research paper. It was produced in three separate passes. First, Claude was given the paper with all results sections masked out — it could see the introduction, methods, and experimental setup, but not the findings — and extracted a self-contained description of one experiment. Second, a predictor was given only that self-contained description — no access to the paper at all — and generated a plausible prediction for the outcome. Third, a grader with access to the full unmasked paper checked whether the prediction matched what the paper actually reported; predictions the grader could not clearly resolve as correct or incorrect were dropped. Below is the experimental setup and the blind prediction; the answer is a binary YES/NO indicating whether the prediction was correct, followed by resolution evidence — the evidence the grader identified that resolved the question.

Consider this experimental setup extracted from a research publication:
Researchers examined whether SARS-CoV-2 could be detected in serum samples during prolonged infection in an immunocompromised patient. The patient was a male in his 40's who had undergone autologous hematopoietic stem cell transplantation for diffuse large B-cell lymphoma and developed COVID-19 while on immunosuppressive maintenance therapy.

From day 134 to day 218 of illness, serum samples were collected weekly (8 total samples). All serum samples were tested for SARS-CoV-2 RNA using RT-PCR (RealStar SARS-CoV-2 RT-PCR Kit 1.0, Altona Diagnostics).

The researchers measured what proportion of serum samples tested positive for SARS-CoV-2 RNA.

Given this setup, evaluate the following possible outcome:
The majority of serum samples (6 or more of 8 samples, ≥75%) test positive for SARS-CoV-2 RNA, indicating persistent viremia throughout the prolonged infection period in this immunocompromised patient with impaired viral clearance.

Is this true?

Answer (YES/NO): NO